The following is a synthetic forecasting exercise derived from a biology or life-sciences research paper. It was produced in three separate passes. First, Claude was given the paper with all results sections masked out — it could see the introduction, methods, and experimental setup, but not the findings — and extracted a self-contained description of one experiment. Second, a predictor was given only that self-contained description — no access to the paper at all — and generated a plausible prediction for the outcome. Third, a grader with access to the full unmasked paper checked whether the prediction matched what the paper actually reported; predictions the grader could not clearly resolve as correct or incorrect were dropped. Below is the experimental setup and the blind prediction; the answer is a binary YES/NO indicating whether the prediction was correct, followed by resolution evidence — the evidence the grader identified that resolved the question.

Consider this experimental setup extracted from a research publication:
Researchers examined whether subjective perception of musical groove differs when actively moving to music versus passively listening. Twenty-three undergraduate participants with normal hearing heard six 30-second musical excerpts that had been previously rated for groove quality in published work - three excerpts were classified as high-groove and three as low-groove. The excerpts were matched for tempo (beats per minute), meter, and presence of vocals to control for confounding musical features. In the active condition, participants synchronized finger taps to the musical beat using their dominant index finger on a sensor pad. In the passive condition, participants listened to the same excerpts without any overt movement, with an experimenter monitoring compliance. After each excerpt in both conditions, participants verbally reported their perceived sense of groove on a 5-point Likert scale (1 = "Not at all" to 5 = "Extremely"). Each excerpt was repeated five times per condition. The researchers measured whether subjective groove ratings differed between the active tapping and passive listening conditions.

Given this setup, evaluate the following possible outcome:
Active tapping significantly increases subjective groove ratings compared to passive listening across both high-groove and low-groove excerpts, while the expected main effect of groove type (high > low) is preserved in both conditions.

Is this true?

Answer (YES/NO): NO